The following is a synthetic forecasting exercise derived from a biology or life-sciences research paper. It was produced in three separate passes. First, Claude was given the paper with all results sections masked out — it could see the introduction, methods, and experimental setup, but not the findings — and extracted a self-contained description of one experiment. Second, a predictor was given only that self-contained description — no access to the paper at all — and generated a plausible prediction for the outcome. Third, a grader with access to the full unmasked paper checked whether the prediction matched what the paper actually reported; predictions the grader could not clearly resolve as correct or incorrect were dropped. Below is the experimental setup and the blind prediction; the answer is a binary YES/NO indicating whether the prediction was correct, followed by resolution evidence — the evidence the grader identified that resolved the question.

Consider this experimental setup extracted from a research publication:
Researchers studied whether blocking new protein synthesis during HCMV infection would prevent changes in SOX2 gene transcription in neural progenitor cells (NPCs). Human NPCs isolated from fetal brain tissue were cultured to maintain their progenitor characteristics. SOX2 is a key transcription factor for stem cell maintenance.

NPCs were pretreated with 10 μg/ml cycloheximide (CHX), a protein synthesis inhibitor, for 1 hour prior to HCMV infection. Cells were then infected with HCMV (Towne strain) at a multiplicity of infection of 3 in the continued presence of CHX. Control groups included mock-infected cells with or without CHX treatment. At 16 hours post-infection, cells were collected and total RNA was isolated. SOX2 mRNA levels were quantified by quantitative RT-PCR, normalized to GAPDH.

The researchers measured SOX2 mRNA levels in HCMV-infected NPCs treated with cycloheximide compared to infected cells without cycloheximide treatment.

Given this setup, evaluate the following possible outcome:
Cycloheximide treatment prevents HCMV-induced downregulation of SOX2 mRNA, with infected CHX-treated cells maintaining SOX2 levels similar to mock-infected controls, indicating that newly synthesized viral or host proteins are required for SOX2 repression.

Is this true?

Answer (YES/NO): YES